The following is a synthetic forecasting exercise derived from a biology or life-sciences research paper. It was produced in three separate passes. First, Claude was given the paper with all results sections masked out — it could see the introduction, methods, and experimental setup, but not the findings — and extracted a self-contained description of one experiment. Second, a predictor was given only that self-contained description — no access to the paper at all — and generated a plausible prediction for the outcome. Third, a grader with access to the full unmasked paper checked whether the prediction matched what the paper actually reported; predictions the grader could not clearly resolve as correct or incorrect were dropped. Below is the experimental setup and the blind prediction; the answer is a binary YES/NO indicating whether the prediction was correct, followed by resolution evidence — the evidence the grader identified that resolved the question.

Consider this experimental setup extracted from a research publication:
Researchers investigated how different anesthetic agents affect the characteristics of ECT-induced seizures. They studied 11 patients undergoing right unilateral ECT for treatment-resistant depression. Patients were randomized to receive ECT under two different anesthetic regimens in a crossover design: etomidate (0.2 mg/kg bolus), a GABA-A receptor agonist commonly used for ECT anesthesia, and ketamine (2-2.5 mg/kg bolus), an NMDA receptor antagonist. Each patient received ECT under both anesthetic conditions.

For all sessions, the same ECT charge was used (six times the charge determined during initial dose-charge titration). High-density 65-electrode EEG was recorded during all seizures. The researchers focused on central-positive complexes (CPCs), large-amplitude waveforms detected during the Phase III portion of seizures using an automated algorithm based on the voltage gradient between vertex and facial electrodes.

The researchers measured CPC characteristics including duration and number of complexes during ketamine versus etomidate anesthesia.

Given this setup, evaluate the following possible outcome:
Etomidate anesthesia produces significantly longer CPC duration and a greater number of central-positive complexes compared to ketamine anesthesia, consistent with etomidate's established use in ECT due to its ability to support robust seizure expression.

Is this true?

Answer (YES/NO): NO